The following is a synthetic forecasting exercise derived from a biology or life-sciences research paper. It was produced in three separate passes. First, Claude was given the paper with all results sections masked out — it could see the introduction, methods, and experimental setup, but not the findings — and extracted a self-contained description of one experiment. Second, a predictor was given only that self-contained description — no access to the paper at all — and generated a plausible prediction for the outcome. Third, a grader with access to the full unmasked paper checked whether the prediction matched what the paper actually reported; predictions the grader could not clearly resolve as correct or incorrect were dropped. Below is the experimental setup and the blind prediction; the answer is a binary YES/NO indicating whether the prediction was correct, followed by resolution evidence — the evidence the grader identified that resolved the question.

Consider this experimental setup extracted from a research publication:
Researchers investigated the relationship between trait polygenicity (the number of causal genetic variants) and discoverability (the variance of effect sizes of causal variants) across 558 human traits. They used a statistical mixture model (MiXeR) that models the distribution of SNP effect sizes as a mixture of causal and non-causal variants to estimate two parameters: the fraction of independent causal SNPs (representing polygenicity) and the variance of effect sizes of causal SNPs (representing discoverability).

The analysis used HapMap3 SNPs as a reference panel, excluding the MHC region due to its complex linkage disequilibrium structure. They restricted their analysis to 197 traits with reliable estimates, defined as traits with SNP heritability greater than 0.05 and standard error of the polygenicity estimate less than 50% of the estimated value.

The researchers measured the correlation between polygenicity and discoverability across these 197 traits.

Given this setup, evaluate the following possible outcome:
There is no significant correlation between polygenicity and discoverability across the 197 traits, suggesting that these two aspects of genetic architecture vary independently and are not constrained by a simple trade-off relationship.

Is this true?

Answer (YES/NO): NO